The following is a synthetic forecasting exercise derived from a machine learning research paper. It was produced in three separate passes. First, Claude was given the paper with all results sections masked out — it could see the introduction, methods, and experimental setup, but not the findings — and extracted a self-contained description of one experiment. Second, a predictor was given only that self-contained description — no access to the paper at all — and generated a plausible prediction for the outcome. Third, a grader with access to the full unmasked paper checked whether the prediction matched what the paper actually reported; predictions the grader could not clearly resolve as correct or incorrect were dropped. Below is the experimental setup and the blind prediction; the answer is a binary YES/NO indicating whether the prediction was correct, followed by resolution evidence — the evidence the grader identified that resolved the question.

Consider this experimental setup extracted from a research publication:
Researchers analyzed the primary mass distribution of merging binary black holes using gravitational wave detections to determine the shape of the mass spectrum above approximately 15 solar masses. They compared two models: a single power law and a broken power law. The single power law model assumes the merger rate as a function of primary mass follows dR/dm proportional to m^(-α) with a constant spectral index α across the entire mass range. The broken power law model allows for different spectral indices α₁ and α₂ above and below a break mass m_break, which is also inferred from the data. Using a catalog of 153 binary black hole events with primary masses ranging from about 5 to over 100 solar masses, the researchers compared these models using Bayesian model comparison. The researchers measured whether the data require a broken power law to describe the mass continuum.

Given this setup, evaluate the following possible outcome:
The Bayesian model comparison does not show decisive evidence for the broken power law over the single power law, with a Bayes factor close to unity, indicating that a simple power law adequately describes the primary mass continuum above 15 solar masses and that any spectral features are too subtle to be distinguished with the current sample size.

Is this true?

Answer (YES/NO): NO